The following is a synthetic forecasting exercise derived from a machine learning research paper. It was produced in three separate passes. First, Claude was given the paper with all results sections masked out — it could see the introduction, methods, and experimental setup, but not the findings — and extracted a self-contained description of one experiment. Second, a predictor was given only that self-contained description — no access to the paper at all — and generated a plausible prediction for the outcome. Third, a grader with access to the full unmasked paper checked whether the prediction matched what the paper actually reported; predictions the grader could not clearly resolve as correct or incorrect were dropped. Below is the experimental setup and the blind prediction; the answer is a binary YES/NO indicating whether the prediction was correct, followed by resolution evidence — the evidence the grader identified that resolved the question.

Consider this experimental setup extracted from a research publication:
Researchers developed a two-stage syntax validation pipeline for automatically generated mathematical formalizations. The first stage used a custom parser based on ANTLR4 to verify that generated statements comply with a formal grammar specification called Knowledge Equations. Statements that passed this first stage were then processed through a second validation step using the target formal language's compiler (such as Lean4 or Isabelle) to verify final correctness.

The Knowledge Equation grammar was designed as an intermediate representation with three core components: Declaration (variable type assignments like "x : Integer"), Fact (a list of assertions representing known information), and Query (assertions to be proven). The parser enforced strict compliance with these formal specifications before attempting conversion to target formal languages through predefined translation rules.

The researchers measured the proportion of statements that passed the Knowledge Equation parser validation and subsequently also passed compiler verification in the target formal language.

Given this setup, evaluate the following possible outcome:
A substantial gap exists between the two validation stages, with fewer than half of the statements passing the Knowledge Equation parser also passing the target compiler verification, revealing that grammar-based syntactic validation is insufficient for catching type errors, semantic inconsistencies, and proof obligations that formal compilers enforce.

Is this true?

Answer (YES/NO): NO